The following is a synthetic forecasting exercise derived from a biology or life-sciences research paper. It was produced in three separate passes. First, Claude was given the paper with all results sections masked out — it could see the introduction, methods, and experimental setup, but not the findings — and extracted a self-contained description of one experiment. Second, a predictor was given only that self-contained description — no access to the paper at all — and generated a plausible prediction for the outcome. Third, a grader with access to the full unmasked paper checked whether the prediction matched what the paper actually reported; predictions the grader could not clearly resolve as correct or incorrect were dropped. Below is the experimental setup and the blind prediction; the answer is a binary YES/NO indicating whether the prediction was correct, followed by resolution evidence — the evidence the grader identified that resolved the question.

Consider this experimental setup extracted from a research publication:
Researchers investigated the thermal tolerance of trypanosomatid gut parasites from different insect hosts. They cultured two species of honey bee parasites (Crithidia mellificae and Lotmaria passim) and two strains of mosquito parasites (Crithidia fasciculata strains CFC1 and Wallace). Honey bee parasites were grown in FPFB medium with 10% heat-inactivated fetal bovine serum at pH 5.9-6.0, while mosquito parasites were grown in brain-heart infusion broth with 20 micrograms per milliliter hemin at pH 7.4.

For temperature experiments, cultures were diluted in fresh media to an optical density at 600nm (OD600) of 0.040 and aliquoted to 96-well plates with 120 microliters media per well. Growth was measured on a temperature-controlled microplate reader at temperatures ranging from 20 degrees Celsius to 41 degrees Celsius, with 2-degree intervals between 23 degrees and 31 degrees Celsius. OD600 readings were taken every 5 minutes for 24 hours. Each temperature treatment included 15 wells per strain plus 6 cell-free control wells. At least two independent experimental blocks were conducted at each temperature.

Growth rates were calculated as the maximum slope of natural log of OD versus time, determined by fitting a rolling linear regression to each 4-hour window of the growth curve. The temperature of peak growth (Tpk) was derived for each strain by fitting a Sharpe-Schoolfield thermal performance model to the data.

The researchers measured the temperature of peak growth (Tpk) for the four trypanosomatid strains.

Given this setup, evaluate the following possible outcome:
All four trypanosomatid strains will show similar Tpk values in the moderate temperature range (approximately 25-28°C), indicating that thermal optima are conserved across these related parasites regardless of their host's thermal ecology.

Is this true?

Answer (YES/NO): NO